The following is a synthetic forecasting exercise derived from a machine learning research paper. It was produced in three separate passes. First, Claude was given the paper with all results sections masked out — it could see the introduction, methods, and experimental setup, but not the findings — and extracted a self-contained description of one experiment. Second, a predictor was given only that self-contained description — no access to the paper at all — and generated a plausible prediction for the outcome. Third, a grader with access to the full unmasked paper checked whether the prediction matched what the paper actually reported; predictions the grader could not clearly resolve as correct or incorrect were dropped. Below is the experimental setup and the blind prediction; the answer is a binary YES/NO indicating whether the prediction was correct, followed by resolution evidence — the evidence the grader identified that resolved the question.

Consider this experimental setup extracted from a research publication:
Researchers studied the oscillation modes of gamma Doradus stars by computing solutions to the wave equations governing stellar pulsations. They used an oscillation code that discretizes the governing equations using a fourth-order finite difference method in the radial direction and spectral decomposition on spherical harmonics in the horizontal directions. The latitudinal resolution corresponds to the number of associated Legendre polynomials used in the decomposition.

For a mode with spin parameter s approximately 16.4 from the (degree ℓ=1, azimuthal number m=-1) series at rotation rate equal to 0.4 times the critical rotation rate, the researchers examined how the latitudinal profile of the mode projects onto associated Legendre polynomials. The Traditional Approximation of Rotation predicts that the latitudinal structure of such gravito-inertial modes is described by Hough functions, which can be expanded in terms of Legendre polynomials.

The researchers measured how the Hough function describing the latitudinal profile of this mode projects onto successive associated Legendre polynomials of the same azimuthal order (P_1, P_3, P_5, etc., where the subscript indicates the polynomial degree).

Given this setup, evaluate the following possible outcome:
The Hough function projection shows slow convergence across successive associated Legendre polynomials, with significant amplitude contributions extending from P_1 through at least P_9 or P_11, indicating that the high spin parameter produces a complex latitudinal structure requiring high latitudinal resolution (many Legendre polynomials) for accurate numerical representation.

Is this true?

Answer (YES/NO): NO